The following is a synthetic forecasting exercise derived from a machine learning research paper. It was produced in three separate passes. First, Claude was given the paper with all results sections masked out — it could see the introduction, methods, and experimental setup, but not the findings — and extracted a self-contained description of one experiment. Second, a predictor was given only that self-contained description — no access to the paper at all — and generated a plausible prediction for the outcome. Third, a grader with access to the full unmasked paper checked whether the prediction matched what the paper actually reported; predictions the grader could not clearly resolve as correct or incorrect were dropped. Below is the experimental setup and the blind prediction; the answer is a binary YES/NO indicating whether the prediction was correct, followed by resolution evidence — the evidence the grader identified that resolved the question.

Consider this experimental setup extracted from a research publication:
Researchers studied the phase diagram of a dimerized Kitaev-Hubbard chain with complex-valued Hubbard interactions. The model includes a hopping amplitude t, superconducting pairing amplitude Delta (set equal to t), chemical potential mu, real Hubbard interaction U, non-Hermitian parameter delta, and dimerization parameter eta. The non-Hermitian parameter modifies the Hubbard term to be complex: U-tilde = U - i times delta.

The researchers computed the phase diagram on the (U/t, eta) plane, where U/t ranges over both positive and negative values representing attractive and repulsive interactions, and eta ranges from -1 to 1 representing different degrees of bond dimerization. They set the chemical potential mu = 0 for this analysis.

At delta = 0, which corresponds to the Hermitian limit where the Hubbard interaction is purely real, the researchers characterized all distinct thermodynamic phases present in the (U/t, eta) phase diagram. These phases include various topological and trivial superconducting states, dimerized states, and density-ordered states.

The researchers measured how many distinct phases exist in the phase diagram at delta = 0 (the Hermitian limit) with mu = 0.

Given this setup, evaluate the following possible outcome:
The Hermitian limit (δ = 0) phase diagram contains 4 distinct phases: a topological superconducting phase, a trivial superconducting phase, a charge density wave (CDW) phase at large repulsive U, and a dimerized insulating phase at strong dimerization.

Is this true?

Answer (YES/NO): NO